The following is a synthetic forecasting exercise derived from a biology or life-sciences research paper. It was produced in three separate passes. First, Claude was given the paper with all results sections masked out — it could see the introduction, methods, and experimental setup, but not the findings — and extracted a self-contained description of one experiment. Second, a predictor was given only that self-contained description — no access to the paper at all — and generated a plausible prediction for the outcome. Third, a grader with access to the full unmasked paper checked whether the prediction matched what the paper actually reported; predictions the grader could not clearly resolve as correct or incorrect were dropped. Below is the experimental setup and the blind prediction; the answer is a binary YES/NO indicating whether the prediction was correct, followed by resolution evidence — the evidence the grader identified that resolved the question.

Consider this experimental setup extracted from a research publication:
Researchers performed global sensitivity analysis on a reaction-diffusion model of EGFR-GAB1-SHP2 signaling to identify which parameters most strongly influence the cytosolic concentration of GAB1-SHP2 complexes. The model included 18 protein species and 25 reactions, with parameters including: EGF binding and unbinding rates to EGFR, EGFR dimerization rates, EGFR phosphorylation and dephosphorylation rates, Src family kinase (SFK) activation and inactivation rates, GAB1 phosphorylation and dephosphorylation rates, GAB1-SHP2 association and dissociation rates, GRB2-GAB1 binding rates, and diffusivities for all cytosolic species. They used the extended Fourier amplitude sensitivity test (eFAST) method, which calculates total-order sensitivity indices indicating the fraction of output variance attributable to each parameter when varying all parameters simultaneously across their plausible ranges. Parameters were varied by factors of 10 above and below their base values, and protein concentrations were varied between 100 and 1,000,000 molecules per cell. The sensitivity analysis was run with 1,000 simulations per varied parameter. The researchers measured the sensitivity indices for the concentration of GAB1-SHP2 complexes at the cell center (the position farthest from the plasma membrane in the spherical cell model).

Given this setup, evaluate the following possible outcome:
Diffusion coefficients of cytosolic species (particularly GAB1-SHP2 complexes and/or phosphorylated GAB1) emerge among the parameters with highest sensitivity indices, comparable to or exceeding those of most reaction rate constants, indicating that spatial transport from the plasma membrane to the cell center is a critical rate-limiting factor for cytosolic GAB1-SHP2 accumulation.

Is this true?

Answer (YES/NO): YES